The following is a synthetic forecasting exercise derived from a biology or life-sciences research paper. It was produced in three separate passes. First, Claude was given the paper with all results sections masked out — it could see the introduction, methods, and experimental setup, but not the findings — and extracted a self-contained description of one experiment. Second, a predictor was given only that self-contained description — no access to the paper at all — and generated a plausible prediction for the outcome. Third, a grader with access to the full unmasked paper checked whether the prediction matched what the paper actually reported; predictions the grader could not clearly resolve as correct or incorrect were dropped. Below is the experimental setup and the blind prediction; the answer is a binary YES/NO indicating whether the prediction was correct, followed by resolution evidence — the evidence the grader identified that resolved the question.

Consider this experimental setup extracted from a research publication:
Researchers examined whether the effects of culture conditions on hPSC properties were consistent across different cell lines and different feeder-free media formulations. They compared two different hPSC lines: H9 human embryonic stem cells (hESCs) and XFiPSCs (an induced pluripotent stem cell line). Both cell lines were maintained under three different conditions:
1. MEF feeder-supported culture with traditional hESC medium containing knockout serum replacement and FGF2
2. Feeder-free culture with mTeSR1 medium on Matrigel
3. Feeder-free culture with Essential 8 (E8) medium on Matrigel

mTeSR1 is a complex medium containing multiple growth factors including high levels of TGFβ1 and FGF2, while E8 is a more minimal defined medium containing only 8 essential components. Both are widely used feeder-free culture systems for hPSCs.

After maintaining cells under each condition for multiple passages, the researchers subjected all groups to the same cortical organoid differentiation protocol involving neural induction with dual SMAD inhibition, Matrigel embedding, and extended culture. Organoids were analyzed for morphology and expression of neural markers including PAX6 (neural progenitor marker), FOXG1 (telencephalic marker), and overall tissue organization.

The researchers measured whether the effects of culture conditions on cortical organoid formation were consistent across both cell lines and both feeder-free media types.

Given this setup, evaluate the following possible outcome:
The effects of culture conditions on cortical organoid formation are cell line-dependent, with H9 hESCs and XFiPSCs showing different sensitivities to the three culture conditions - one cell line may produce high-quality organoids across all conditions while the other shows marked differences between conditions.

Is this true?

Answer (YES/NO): NO